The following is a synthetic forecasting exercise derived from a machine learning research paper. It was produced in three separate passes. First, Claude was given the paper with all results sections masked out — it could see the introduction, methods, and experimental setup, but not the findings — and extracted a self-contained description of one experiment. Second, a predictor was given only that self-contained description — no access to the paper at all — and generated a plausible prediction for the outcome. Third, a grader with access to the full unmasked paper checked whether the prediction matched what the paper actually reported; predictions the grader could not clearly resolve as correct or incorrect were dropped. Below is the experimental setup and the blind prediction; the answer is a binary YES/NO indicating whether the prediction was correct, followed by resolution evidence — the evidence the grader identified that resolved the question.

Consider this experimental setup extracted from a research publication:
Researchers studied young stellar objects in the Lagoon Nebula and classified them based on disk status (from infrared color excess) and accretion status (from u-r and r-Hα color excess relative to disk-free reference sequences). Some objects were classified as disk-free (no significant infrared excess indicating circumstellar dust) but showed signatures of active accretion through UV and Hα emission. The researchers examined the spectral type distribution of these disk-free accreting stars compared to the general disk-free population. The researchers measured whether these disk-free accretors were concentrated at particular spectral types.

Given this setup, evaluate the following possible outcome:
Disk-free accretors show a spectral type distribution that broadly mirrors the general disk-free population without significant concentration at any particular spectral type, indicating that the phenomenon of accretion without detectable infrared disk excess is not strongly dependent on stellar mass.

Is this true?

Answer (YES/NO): NO